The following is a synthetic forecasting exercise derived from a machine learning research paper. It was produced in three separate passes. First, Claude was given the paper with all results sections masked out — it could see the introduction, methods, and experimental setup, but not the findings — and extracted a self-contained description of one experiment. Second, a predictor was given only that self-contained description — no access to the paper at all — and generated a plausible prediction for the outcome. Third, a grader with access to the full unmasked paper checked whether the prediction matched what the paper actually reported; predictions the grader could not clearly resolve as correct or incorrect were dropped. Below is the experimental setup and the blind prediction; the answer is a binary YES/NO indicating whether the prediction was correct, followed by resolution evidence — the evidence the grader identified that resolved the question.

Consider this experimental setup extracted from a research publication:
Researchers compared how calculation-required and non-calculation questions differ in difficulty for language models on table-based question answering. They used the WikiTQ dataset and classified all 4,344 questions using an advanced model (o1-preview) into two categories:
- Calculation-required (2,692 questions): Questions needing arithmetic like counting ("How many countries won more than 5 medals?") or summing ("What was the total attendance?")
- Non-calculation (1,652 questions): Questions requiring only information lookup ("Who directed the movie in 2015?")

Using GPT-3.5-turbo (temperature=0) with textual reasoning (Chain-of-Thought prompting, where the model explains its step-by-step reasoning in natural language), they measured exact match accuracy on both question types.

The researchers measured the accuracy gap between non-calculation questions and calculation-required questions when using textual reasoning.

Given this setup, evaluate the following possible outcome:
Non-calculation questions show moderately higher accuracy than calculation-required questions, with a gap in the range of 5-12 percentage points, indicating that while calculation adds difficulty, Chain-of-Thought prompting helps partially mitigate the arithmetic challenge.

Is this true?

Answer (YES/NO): NO